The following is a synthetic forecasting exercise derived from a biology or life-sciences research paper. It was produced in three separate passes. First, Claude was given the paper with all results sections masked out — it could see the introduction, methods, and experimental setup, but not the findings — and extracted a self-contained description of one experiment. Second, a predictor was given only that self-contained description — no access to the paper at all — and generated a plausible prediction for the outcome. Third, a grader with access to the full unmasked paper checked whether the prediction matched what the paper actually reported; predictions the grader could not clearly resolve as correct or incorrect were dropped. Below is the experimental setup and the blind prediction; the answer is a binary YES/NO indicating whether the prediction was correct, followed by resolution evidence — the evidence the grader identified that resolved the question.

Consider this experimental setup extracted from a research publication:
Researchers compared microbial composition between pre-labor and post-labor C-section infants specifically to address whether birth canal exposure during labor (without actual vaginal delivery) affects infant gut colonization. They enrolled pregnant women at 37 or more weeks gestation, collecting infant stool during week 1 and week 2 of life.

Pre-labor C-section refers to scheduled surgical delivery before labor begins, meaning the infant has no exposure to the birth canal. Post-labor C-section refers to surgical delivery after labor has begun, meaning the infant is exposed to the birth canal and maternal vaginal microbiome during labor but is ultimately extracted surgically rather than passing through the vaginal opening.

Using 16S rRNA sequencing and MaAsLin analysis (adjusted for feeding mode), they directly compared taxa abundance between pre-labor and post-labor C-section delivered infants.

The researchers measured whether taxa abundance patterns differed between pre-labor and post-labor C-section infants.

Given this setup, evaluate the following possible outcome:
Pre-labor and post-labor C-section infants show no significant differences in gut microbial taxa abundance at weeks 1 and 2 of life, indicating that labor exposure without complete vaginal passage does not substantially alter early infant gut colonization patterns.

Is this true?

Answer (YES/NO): YES